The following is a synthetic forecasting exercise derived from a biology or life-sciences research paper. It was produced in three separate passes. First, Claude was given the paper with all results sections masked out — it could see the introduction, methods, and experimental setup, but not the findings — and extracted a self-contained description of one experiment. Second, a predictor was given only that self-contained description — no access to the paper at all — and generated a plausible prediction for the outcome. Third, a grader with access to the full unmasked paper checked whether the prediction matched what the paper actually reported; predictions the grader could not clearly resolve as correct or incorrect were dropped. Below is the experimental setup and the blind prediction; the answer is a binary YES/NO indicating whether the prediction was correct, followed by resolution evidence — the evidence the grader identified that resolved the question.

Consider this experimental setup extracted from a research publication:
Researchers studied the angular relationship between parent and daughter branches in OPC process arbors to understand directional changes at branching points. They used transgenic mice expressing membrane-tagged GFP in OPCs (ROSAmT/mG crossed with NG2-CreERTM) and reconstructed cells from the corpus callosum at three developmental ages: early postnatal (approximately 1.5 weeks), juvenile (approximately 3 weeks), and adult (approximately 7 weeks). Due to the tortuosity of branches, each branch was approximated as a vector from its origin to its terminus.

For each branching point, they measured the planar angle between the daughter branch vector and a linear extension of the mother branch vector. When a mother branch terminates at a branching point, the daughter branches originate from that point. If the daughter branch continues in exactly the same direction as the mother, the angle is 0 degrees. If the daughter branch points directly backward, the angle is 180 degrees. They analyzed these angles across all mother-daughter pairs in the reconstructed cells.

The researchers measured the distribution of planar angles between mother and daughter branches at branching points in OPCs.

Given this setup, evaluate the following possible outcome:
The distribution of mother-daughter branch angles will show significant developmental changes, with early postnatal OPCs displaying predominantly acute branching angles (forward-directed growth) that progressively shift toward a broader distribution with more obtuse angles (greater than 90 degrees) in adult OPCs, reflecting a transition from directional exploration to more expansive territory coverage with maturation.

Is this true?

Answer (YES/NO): NO